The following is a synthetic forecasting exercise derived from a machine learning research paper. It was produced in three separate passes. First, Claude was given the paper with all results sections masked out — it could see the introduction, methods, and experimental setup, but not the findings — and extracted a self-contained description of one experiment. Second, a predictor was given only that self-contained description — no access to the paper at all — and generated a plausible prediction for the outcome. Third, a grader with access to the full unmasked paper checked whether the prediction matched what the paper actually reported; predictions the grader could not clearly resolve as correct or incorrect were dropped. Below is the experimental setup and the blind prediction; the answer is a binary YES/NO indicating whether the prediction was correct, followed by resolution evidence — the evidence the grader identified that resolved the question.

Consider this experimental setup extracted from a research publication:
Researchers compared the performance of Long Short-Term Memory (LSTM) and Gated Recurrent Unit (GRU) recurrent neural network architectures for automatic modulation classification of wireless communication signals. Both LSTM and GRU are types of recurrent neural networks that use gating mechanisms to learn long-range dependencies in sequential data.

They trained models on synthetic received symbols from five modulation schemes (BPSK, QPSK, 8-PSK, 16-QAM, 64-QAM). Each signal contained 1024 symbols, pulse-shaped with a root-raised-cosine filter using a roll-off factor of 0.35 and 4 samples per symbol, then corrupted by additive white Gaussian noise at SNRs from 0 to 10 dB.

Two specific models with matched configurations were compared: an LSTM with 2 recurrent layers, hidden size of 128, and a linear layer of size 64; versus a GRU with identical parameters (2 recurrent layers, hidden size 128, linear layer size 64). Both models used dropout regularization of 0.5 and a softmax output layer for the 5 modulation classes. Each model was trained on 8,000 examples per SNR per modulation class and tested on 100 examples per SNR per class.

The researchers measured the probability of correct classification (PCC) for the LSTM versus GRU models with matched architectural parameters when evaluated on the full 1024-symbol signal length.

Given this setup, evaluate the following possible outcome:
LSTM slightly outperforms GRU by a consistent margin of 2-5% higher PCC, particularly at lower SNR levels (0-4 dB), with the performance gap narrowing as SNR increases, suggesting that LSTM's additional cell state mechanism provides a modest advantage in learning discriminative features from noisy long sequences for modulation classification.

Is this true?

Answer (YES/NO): NO